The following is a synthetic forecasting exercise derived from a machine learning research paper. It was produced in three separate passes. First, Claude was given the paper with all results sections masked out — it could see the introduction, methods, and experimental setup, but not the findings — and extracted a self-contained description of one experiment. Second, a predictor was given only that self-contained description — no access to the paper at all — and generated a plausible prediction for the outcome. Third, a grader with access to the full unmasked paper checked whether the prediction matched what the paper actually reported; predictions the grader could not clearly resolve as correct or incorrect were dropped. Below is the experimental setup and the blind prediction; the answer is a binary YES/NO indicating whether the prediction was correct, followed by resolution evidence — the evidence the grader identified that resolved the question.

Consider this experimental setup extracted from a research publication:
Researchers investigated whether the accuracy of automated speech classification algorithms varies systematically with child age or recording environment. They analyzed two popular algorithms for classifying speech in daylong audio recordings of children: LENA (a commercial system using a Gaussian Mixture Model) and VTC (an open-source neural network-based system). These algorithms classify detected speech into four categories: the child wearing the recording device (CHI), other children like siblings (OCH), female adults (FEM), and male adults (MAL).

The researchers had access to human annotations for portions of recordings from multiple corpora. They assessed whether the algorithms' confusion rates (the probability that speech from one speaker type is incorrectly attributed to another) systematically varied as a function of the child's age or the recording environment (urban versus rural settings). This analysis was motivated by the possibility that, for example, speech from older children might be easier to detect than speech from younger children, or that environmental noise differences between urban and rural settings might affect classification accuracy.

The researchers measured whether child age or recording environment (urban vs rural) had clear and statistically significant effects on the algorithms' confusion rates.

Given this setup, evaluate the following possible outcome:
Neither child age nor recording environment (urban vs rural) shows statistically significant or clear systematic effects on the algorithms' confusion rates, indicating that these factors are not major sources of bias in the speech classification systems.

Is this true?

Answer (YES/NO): YES